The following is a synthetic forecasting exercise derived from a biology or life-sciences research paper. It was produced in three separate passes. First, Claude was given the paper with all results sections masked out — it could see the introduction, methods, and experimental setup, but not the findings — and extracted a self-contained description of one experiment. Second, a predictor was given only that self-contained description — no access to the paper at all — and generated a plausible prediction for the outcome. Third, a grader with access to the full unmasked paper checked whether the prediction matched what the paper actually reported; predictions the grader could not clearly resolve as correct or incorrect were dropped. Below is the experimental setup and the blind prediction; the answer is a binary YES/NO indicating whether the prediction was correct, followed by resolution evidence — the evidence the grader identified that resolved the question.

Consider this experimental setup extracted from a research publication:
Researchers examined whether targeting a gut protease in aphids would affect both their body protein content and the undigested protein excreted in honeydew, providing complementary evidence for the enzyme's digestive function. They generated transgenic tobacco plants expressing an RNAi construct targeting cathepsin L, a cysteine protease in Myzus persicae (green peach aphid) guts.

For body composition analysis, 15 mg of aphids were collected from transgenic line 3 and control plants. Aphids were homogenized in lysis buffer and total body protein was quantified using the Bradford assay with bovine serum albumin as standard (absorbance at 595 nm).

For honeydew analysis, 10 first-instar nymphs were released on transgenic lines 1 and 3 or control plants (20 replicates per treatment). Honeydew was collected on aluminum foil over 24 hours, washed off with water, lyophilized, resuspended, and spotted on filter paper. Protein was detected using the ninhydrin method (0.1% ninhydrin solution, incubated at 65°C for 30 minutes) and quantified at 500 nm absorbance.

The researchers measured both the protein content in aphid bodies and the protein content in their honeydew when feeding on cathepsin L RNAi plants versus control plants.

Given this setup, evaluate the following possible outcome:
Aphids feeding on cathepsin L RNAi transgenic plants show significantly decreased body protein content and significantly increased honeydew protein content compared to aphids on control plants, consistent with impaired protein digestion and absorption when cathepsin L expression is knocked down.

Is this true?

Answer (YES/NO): YES